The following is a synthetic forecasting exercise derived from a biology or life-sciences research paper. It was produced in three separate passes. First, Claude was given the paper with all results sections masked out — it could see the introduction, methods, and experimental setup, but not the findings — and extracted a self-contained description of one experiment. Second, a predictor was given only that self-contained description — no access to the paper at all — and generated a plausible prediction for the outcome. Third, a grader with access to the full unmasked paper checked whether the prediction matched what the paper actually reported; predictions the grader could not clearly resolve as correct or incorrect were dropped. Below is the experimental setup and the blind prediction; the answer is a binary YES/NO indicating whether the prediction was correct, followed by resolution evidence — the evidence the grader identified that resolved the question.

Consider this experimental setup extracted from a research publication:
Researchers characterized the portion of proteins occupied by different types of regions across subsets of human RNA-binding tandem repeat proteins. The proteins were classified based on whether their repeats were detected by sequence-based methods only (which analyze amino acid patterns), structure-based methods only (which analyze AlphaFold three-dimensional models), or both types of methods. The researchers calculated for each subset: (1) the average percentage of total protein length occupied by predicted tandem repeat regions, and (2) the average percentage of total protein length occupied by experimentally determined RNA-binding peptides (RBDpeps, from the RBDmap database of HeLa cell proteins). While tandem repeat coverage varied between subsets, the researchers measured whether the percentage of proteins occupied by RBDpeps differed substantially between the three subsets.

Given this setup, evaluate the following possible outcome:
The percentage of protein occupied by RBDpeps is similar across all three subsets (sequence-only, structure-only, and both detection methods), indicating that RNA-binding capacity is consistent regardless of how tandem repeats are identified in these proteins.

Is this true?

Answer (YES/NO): NO